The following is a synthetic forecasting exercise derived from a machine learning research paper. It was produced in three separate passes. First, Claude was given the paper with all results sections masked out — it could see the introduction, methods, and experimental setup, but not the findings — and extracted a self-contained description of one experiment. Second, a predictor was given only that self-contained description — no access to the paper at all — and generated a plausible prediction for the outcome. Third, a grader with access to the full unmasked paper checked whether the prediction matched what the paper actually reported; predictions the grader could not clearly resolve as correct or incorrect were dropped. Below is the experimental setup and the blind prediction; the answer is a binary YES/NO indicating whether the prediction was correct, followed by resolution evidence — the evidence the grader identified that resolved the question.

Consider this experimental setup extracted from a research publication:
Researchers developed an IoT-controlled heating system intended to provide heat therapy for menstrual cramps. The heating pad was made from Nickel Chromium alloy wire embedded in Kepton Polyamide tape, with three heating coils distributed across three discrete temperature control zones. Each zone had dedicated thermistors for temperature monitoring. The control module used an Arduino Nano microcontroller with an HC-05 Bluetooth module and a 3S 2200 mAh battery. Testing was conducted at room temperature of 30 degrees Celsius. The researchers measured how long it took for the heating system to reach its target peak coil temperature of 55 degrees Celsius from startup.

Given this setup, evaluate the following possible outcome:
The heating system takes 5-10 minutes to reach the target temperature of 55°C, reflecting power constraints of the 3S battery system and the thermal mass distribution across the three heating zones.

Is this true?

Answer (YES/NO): NO